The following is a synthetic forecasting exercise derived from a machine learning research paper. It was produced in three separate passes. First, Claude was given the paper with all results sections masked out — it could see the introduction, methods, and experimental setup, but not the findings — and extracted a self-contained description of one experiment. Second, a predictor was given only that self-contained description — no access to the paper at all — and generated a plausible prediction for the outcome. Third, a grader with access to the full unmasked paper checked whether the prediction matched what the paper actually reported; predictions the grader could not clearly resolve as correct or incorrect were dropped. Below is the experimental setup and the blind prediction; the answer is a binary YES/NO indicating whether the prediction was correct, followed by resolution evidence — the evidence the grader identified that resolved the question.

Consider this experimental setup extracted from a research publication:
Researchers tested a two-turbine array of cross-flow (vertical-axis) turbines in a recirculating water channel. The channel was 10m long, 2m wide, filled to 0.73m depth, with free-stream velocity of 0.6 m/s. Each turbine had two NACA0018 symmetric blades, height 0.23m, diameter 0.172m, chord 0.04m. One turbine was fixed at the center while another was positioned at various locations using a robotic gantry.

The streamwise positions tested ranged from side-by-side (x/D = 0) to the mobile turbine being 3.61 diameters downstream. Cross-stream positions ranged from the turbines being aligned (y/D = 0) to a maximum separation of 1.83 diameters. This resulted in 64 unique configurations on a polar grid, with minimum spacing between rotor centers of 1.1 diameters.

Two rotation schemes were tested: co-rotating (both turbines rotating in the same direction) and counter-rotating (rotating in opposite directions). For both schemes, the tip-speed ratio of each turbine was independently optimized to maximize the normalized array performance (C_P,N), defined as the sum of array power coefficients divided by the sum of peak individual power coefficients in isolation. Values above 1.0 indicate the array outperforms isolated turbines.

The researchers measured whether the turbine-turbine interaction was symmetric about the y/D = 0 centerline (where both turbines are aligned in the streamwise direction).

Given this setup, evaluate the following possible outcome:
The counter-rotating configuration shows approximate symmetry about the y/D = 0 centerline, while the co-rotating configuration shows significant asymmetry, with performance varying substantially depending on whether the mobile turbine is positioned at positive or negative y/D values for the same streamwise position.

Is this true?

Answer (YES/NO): NO